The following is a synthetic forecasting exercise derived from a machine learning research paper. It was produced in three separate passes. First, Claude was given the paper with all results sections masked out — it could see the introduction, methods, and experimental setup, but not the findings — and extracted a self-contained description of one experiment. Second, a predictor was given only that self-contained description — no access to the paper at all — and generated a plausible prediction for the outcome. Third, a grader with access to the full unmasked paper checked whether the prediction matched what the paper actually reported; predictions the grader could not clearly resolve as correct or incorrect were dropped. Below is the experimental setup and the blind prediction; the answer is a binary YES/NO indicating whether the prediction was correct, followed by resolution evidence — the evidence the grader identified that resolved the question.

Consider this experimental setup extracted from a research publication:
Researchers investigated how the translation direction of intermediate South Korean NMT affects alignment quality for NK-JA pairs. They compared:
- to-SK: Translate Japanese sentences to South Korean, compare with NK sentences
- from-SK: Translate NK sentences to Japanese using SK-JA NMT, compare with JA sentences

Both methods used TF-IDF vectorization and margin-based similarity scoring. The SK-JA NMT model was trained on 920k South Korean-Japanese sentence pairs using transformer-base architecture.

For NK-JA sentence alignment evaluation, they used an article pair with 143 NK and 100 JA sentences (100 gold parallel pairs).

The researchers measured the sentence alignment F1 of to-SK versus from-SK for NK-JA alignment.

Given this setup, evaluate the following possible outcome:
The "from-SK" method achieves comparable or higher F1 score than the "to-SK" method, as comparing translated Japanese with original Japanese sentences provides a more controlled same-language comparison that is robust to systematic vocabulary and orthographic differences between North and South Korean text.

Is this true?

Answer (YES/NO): NO